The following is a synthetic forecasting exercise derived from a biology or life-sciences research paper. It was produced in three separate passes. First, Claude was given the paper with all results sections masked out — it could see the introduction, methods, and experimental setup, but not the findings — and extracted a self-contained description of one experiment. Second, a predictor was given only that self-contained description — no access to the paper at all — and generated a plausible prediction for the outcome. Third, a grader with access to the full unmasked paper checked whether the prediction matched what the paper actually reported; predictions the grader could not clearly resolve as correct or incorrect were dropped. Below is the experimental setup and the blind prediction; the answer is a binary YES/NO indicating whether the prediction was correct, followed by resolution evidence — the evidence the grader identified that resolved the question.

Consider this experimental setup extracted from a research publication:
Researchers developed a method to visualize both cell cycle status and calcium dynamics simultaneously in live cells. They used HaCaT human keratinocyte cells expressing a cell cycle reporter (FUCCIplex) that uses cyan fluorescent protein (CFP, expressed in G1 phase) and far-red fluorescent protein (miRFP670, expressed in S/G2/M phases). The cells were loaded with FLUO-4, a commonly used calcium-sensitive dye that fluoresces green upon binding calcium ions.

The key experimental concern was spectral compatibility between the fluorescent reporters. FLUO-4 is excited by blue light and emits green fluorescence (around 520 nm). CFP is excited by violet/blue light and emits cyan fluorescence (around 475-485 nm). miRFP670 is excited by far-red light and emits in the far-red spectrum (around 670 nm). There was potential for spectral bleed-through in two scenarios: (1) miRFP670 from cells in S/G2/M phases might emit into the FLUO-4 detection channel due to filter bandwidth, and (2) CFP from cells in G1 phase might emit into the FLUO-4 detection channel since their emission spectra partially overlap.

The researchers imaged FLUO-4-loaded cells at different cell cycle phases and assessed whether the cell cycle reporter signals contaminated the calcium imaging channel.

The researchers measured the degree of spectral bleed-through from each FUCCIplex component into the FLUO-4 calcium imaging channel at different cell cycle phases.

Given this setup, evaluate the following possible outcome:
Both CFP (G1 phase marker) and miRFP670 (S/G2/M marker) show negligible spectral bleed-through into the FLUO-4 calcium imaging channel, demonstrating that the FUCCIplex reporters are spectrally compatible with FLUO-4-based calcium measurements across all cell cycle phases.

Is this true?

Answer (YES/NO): NO